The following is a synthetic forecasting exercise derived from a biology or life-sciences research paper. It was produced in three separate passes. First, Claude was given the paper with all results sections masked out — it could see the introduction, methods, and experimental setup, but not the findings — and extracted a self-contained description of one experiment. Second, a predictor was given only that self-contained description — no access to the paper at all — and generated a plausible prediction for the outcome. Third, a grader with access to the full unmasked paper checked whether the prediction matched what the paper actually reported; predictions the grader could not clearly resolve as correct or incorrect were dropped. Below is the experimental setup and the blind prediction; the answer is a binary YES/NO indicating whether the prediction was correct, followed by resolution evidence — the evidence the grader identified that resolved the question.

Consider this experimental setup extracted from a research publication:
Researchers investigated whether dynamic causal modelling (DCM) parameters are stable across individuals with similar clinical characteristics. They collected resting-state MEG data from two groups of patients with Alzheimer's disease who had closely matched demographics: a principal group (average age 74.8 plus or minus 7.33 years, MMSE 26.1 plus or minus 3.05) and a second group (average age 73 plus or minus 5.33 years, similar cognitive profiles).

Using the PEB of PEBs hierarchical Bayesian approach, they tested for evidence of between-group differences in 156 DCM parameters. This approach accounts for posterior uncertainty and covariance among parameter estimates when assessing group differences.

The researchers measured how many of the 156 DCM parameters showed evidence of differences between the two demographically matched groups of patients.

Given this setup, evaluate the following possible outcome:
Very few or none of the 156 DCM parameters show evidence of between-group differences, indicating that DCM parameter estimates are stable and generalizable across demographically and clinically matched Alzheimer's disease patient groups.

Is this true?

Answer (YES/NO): YES